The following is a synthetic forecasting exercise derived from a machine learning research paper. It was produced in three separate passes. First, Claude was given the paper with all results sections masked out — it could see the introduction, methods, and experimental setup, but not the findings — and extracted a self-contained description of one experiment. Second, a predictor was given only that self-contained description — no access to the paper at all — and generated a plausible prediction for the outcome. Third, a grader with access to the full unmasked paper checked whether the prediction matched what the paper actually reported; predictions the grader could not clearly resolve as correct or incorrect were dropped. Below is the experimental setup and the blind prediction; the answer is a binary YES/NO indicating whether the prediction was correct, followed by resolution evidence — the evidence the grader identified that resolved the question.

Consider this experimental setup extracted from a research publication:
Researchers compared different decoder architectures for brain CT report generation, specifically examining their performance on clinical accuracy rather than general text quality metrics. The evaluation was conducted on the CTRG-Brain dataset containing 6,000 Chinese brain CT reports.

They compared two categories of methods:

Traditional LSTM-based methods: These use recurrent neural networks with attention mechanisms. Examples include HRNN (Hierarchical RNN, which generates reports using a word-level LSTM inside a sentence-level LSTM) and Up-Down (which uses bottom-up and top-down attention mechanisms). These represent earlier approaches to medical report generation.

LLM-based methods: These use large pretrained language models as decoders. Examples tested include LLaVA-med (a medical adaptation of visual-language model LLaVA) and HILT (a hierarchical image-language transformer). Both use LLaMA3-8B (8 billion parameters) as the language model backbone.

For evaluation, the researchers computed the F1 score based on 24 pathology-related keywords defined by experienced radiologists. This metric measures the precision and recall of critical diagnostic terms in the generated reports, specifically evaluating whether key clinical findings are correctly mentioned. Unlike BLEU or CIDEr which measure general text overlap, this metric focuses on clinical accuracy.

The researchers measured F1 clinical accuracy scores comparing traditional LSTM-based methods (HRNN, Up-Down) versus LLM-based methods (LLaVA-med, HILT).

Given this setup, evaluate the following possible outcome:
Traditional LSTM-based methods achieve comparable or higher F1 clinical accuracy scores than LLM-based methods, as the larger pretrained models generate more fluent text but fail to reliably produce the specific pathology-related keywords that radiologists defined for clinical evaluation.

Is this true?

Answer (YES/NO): YES